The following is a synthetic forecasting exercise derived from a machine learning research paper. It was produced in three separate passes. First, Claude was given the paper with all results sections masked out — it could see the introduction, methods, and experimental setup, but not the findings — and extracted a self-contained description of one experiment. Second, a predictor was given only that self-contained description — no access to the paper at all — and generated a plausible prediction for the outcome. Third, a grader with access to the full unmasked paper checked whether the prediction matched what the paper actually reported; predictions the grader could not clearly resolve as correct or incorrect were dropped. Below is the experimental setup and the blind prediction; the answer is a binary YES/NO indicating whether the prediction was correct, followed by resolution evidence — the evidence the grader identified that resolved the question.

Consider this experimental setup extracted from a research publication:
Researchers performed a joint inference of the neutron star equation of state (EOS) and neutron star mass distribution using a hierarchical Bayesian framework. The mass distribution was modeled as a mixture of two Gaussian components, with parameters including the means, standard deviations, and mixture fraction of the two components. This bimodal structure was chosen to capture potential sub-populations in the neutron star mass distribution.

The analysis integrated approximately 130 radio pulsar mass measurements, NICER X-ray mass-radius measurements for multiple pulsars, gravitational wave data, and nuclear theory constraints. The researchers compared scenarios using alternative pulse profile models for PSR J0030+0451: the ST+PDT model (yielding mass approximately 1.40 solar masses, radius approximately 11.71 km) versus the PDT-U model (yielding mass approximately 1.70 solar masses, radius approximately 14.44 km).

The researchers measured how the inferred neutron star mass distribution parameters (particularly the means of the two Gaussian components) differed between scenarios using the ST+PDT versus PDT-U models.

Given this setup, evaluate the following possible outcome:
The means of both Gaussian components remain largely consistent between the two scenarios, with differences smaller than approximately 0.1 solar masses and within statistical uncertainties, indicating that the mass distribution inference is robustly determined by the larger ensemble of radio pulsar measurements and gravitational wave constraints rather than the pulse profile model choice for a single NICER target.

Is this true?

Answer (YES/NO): YES